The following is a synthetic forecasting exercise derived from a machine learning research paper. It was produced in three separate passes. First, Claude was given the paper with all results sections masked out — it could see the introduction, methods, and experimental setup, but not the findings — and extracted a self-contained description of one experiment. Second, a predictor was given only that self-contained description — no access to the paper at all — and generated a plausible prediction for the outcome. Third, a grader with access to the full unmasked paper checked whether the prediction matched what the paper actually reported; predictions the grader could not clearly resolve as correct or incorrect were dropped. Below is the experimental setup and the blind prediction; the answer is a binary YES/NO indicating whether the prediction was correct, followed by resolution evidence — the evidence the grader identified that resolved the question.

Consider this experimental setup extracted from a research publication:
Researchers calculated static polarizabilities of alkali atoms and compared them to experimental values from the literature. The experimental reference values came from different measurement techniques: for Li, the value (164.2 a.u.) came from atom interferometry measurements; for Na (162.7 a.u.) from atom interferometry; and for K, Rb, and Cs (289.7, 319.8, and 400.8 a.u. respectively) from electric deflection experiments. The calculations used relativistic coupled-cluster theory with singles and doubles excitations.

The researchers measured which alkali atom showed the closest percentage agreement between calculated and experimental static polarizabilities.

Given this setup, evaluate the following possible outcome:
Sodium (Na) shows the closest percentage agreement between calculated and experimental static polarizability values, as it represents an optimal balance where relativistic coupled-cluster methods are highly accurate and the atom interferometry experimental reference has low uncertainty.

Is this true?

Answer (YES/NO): NO